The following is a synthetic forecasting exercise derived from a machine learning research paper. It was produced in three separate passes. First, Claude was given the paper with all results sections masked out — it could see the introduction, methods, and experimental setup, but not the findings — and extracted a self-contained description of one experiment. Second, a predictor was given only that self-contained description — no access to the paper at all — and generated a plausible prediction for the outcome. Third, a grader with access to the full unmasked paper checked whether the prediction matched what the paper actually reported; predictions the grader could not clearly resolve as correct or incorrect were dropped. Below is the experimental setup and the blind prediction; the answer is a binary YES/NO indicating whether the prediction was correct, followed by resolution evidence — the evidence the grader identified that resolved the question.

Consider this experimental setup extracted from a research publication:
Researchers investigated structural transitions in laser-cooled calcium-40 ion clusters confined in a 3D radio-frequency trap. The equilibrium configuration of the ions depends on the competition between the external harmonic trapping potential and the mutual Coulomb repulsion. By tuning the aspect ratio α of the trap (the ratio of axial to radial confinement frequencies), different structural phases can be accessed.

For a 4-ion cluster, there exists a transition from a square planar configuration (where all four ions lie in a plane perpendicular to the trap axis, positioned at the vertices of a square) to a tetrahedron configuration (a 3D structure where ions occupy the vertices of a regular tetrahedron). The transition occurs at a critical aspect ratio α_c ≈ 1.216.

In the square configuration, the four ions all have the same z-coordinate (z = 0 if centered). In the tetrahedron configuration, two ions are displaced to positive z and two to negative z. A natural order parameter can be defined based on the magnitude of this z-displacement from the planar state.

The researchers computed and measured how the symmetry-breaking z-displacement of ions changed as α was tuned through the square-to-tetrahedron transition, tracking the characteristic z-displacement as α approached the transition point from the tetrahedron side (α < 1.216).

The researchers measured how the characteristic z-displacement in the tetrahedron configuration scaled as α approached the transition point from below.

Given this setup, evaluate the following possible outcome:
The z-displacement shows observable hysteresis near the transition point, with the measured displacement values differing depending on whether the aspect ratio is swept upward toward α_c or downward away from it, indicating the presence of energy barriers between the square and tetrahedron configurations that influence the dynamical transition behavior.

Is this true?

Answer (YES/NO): NO